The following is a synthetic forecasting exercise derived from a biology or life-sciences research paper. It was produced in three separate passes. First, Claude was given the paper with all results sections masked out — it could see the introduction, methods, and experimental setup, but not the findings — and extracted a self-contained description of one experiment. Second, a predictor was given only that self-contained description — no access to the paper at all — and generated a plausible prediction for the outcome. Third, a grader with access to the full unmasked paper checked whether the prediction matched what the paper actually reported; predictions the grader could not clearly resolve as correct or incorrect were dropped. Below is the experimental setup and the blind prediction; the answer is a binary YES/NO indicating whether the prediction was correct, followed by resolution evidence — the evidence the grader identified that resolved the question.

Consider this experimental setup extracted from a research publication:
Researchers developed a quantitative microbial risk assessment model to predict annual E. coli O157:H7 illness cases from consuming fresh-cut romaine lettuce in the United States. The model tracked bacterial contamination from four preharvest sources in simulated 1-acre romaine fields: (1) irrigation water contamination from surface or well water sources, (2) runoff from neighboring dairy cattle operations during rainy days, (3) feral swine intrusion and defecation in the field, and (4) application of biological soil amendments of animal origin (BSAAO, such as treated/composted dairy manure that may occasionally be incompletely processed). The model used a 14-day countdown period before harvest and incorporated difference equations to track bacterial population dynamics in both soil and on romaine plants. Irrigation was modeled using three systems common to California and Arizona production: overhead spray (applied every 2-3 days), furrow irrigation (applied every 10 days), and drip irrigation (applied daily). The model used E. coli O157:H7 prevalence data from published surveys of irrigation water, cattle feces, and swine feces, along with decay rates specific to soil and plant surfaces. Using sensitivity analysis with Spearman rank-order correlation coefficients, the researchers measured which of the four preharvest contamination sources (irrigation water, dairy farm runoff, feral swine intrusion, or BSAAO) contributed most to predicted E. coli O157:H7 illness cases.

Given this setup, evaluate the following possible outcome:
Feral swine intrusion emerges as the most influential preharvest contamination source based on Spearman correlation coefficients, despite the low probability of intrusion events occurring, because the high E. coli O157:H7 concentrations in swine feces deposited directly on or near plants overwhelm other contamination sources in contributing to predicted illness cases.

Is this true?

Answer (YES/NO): NO